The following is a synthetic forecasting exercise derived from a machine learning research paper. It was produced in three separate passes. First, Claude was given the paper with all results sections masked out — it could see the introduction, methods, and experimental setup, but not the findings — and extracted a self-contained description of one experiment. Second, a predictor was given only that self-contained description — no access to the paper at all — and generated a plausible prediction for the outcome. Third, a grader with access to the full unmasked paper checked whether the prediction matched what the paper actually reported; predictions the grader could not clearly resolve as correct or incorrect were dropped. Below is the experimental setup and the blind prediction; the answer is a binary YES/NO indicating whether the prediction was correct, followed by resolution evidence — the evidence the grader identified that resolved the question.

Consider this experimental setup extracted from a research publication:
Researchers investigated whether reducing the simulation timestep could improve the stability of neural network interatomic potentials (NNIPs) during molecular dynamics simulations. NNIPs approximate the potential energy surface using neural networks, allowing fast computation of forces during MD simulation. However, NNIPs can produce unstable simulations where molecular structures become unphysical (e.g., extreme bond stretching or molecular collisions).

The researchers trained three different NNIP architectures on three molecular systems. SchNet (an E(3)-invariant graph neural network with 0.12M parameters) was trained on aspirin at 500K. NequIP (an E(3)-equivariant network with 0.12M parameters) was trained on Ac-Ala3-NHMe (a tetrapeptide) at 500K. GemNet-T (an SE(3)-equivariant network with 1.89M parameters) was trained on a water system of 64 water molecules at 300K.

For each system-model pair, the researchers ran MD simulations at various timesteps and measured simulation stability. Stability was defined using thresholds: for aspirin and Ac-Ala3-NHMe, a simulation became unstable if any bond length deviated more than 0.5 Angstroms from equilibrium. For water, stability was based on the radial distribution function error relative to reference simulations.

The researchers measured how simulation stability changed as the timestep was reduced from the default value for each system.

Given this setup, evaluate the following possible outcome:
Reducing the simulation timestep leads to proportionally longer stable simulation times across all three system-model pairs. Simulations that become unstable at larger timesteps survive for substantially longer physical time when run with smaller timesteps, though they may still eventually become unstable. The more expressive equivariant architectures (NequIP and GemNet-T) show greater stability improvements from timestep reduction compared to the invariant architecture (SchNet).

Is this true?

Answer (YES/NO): NO